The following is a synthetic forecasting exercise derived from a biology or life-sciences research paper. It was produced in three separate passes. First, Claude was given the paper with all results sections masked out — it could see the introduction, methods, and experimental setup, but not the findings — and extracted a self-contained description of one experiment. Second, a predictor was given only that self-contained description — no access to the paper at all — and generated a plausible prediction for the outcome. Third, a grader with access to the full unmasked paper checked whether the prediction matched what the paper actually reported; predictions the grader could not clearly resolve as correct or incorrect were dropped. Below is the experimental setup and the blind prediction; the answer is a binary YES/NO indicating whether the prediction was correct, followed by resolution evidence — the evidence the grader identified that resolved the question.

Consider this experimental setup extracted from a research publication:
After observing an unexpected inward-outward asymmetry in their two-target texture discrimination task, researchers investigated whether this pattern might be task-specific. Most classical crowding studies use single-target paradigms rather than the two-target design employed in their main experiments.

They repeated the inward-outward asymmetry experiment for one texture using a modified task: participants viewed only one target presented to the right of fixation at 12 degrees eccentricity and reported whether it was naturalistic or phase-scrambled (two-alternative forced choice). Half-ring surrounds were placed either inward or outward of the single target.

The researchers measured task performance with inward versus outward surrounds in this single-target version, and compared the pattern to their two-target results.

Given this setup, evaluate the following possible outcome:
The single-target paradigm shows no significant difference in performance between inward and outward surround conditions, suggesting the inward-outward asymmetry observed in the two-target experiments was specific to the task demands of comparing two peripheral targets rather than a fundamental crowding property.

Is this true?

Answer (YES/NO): YES